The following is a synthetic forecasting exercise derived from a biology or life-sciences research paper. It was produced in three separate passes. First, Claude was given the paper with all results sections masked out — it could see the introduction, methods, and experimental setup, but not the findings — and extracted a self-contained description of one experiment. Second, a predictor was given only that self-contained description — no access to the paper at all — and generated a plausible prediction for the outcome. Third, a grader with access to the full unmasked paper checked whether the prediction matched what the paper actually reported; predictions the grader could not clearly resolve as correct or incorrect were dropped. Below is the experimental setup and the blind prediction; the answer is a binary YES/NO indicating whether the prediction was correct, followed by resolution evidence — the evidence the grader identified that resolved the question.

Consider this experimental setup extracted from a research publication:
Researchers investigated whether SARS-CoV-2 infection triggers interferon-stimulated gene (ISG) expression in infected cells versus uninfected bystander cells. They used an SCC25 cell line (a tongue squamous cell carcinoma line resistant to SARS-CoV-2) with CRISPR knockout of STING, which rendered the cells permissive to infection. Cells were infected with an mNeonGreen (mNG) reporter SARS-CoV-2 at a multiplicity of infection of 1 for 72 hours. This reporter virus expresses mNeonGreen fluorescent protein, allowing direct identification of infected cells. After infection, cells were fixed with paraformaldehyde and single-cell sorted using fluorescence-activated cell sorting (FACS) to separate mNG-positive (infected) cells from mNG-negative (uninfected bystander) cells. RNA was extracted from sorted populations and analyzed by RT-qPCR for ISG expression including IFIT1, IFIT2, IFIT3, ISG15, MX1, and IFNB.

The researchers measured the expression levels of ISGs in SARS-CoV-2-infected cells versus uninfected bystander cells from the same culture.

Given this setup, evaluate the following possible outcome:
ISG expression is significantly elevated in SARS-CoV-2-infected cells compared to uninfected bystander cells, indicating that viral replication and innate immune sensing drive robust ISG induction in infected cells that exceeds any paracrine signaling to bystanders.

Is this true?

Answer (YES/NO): NO